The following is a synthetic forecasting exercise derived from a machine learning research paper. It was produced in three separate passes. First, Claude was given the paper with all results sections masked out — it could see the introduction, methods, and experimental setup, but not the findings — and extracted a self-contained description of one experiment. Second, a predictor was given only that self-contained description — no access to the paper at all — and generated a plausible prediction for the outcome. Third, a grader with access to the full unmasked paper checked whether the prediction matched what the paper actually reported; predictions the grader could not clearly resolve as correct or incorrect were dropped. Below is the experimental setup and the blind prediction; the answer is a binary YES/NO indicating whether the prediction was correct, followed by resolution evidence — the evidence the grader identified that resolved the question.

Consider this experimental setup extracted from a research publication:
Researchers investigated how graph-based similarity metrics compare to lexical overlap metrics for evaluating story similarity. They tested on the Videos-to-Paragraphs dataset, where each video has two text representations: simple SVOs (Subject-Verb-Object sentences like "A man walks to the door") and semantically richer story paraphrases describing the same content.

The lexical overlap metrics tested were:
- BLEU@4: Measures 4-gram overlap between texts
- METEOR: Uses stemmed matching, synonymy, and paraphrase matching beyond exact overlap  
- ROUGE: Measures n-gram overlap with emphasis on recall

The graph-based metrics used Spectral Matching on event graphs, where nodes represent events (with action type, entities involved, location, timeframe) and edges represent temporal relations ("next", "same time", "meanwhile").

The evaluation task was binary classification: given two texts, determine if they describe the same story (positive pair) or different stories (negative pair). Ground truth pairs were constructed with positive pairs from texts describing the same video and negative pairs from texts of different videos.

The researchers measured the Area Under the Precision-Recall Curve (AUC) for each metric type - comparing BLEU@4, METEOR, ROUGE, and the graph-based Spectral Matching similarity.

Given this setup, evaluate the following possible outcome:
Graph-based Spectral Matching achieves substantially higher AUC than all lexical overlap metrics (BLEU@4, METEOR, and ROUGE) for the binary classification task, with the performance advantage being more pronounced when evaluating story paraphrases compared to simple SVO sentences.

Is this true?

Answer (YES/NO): NO